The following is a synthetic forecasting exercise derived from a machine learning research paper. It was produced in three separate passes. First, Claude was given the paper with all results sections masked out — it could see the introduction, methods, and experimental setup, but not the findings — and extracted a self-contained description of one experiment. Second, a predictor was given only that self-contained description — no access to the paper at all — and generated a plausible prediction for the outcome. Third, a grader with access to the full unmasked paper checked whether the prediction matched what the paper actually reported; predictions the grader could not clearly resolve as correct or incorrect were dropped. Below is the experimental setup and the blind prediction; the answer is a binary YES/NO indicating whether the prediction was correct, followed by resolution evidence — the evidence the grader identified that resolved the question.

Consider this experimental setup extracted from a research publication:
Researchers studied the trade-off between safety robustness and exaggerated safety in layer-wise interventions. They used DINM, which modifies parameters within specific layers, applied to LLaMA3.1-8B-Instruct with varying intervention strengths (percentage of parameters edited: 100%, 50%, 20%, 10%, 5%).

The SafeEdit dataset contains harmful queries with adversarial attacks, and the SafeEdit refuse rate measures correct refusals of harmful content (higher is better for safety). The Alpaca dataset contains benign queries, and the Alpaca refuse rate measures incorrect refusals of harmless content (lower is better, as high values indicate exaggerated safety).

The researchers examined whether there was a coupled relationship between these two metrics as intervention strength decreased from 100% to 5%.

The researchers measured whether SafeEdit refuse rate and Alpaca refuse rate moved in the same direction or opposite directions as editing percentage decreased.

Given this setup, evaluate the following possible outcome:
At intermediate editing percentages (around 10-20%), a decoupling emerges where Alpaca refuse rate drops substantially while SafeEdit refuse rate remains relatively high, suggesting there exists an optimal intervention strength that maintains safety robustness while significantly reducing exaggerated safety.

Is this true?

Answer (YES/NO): NO